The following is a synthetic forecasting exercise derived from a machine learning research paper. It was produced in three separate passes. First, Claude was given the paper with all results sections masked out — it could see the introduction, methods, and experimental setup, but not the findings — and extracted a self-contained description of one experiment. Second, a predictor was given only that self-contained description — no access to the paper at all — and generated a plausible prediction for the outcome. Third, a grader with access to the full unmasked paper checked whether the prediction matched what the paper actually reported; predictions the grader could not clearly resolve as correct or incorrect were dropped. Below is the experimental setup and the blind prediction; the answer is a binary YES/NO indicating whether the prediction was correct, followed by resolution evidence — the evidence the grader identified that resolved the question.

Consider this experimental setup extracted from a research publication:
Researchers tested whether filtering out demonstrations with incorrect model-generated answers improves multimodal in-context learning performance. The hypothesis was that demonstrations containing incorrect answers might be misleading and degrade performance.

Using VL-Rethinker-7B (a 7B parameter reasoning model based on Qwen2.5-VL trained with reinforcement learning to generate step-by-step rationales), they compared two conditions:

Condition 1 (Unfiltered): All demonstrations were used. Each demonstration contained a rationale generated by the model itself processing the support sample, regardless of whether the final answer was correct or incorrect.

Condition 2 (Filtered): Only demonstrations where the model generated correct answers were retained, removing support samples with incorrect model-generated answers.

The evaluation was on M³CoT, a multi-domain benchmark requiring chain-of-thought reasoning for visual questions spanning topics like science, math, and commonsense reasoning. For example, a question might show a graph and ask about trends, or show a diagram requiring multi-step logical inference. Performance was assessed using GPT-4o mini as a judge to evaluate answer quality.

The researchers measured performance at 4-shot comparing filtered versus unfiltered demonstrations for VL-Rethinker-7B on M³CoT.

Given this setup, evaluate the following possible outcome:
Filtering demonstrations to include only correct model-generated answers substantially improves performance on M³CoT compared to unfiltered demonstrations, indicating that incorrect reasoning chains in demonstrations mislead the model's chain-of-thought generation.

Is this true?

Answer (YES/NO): NO